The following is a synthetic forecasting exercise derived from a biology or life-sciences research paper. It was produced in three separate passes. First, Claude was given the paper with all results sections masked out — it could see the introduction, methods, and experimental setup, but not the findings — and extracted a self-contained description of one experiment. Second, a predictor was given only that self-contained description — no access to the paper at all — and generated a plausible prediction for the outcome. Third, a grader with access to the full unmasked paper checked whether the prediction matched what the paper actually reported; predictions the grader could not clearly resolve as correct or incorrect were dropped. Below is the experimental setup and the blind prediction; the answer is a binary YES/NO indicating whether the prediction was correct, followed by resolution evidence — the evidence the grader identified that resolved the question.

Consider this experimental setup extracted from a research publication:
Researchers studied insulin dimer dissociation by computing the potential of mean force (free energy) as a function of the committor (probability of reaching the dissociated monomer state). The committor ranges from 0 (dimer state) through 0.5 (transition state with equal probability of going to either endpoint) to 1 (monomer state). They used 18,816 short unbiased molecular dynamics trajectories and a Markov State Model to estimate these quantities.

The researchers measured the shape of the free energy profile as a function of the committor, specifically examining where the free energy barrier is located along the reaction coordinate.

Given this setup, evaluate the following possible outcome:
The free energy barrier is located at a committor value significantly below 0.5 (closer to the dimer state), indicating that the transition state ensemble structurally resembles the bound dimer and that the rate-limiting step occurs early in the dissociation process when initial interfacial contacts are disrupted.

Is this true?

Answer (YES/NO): YES